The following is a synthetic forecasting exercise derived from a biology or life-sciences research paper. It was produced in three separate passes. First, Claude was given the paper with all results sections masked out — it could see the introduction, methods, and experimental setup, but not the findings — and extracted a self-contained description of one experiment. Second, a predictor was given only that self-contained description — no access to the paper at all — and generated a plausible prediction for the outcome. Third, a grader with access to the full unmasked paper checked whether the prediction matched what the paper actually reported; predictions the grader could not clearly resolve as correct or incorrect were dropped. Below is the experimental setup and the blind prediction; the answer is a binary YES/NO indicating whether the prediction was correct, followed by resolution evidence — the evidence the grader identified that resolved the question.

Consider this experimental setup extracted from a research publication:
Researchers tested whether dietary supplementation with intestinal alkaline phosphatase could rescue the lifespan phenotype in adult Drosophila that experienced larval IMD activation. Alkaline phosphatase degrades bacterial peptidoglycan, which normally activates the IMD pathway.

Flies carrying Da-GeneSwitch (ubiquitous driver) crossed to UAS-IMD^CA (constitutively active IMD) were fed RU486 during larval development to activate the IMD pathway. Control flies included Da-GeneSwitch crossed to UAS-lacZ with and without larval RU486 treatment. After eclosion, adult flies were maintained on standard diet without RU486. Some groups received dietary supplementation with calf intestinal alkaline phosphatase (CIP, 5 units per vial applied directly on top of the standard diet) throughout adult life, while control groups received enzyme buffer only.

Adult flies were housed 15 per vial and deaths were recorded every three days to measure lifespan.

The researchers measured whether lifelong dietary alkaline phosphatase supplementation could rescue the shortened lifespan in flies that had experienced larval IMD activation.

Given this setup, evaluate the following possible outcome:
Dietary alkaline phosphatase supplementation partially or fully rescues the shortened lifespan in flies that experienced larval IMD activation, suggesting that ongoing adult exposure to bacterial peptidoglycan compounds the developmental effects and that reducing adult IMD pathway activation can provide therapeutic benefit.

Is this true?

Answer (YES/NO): YES